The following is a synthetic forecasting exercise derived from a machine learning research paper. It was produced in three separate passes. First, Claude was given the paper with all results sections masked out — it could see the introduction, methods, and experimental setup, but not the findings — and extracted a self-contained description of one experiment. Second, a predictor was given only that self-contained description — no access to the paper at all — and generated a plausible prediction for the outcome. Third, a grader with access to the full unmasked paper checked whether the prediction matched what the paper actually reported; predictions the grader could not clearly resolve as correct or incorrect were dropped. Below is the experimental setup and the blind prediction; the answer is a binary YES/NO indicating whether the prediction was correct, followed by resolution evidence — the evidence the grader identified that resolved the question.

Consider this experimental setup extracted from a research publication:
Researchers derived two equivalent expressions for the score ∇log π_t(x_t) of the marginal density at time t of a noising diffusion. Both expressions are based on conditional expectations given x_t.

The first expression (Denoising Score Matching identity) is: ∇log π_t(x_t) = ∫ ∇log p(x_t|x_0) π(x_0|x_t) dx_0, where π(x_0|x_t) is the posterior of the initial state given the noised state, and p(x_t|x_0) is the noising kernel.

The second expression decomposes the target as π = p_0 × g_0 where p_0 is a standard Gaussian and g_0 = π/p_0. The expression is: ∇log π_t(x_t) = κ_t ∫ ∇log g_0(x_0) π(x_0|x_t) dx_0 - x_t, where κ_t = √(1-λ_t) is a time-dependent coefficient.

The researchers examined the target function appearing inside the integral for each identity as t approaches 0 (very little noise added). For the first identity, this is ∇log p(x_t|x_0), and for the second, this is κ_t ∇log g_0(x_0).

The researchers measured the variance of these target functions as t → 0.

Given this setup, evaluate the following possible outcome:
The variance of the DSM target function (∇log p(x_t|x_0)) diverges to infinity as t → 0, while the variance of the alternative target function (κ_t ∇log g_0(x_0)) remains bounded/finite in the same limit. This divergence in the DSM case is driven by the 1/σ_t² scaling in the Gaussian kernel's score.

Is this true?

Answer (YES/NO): YES